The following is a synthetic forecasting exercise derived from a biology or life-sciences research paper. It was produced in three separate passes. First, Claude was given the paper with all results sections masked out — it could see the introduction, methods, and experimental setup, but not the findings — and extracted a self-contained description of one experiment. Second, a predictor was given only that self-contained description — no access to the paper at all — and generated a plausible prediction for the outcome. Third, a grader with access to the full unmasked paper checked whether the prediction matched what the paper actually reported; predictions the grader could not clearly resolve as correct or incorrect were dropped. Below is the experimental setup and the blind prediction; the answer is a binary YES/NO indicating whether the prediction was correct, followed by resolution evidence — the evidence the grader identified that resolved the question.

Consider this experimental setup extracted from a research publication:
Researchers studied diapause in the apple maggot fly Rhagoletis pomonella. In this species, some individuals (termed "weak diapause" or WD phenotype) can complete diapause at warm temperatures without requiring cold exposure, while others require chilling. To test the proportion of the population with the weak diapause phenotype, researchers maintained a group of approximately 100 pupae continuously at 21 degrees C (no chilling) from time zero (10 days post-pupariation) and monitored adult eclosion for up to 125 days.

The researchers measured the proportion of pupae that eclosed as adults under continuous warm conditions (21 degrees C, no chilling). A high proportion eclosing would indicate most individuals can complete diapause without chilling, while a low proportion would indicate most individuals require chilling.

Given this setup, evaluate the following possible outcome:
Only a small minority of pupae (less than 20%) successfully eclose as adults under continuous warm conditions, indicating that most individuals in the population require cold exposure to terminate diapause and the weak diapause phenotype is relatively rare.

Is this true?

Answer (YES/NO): YES